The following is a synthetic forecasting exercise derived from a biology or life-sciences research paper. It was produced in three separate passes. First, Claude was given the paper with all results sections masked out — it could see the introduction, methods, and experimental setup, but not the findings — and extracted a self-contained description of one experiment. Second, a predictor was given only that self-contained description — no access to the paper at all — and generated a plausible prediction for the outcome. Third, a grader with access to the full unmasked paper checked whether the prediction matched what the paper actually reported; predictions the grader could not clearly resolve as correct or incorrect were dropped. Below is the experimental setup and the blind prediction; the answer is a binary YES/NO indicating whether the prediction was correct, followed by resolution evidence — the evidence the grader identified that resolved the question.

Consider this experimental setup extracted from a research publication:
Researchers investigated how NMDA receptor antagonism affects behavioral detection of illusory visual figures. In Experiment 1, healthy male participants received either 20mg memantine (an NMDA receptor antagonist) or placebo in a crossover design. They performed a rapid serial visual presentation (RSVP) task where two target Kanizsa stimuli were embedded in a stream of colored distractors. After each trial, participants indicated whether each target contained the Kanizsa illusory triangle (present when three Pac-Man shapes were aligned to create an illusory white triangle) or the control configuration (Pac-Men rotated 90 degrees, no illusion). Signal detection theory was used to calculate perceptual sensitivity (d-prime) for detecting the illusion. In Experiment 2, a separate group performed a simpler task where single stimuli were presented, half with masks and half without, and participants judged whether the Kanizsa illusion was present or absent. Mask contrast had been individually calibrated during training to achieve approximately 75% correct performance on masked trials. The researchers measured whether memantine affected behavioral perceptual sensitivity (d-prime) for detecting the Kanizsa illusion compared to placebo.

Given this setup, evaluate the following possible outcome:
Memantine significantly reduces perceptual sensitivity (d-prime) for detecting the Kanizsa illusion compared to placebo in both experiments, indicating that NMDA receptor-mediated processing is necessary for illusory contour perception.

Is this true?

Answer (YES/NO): NO